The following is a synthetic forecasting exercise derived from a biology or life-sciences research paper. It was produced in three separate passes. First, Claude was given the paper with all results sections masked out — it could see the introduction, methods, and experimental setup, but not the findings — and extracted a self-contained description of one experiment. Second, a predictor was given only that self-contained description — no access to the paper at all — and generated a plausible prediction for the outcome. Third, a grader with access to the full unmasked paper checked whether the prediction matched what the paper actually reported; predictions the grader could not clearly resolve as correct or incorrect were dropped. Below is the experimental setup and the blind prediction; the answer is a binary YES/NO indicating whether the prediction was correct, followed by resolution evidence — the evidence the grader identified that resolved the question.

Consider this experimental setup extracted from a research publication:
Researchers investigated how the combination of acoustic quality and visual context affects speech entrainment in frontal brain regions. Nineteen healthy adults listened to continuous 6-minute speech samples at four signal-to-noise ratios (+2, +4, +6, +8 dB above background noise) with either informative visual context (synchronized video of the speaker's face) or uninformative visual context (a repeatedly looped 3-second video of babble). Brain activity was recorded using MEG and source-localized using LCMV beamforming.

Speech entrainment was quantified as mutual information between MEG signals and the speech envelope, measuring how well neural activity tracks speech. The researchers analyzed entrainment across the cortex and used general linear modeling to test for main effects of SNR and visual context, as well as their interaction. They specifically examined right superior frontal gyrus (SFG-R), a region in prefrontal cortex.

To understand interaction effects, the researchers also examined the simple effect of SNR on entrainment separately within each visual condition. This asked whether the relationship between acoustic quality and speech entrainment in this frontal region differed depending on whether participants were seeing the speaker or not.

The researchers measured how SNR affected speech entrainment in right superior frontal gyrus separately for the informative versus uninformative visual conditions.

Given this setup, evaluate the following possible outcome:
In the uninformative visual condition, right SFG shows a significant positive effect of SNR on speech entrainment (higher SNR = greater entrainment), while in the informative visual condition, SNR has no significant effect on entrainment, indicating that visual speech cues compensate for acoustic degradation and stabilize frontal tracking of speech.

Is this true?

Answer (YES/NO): NO